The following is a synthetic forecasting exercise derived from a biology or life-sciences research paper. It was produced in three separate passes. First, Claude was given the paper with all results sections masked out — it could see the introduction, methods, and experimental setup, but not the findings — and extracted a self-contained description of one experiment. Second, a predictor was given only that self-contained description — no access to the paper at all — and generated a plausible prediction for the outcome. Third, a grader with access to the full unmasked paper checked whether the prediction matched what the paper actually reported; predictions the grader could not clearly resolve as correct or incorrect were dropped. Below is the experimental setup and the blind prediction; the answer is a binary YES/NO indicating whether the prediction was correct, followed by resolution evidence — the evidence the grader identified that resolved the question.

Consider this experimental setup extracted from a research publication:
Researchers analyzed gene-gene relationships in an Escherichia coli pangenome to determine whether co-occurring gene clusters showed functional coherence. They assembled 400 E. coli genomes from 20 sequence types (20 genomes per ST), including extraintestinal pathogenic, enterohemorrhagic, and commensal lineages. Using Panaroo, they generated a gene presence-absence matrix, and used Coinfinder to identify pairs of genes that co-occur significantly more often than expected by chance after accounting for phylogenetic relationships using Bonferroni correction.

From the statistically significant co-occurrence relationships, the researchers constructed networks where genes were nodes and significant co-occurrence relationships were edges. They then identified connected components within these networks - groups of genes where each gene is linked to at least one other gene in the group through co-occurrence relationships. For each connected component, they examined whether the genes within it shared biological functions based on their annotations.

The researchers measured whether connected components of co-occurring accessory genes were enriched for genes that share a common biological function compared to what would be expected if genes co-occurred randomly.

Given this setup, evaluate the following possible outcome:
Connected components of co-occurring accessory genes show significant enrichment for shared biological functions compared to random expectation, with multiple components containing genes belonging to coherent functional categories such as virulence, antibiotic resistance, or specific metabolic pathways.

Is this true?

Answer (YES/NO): YES